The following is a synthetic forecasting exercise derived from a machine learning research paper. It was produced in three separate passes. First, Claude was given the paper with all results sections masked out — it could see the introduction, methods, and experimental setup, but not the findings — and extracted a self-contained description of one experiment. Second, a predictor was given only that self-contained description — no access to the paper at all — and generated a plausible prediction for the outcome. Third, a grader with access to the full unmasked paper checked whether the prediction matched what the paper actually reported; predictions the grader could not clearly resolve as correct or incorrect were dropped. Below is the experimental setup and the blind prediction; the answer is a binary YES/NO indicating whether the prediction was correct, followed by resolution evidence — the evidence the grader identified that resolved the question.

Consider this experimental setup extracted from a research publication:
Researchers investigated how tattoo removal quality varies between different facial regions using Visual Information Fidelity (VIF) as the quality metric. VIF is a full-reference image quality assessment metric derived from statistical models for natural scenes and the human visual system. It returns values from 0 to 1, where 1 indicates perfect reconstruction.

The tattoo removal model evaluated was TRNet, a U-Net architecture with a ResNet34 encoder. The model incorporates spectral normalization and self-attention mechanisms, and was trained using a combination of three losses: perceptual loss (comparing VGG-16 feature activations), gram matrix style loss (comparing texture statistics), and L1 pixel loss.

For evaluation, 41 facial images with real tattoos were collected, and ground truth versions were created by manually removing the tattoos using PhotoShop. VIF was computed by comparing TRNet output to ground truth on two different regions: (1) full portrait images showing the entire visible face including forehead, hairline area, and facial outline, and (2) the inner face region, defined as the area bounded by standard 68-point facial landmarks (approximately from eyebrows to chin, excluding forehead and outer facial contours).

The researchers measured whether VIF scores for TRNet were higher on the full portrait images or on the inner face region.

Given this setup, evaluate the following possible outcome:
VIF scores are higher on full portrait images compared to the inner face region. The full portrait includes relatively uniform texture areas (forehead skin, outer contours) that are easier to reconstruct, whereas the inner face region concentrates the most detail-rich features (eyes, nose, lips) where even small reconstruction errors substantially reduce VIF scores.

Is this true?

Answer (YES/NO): NO